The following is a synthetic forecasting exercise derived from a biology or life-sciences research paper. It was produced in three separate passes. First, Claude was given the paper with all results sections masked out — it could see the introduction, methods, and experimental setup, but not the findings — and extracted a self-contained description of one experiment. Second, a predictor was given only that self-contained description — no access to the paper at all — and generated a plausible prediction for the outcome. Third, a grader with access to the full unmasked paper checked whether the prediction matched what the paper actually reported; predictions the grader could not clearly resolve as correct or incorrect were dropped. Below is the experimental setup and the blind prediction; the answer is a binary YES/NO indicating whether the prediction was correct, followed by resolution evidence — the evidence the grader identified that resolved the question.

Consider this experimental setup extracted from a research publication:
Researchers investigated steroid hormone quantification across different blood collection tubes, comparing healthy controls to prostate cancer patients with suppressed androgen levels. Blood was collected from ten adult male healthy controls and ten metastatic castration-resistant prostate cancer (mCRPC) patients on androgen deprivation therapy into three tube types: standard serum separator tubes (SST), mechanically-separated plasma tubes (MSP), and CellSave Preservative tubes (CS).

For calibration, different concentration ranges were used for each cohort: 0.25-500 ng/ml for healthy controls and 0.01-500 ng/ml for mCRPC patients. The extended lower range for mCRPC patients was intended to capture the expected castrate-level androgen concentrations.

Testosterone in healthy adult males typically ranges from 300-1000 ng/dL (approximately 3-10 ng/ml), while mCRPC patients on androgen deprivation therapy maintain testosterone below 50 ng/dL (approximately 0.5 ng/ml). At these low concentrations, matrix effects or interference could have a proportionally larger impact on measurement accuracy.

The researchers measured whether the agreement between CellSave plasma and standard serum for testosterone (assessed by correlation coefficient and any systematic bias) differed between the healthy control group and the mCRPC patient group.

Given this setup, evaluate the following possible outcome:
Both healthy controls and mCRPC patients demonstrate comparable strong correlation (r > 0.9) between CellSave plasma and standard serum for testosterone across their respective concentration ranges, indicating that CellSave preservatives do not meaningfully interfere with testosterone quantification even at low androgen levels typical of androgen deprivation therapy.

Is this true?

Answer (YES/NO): NO